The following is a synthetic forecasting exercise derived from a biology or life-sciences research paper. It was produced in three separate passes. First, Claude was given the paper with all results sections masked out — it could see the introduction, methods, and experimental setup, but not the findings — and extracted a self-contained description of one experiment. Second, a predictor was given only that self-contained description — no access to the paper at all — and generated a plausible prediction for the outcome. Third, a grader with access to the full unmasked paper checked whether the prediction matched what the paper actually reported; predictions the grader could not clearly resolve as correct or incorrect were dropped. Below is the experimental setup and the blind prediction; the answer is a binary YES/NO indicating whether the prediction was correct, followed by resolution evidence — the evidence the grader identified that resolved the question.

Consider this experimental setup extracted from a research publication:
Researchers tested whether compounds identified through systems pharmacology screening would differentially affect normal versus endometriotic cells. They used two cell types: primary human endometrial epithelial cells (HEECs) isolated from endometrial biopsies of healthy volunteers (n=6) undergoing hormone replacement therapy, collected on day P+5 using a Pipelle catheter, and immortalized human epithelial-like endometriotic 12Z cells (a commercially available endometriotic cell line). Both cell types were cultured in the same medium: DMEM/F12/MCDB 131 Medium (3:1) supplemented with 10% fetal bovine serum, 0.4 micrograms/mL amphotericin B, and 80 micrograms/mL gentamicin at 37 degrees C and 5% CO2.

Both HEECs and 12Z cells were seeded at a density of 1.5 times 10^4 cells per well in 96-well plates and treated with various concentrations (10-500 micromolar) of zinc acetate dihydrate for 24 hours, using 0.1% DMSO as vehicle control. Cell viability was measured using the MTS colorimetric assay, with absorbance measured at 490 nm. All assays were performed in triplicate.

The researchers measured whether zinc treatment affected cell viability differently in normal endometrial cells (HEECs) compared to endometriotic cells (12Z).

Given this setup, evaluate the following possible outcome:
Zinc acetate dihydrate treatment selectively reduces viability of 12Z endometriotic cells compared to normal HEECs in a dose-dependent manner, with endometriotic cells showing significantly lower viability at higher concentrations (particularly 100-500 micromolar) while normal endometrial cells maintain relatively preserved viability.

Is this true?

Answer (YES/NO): YES